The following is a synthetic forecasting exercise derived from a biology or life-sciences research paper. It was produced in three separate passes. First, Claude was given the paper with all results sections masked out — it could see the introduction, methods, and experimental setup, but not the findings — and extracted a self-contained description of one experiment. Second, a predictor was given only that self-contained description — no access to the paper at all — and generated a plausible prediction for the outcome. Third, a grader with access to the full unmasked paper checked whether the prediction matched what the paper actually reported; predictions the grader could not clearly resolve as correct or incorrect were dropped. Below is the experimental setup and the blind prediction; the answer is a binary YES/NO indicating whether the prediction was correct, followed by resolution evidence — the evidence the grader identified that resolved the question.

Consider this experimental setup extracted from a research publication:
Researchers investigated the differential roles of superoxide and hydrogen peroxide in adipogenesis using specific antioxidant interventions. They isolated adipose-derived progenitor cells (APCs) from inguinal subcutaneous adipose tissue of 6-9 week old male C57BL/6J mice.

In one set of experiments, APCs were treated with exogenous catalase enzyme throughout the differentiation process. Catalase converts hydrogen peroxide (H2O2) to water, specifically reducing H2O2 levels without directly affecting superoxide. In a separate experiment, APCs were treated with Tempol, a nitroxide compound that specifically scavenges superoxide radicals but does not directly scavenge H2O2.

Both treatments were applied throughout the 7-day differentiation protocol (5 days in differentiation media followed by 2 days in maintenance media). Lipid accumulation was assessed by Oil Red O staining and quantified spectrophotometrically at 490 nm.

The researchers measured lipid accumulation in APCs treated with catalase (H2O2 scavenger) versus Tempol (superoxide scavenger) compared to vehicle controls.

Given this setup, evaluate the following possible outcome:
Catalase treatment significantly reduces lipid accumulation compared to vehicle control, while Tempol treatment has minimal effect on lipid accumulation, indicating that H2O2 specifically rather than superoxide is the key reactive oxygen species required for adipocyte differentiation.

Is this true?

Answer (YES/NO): NO